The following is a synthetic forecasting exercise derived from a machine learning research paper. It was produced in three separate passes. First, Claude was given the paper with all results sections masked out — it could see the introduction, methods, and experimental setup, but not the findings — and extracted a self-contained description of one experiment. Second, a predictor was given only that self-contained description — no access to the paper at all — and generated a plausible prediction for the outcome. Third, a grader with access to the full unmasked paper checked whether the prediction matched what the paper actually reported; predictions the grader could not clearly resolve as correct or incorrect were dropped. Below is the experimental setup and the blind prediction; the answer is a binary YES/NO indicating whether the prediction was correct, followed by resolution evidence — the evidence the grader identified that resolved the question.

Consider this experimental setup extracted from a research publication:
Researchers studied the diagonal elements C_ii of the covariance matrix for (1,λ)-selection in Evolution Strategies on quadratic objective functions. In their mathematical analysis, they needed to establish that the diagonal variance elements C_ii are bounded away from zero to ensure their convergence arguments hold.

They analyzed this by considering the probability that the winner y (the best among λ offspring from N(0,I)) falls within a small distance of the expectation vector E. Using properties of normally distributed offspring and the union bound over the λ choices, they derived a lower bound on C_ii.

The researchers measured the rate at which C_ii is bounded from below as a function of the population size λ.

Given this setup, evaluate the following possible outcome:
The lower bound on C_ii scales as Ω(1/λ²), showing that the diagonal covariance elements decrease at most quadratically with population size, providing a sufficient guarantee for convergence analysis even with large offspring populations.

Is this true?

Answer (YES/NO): YES